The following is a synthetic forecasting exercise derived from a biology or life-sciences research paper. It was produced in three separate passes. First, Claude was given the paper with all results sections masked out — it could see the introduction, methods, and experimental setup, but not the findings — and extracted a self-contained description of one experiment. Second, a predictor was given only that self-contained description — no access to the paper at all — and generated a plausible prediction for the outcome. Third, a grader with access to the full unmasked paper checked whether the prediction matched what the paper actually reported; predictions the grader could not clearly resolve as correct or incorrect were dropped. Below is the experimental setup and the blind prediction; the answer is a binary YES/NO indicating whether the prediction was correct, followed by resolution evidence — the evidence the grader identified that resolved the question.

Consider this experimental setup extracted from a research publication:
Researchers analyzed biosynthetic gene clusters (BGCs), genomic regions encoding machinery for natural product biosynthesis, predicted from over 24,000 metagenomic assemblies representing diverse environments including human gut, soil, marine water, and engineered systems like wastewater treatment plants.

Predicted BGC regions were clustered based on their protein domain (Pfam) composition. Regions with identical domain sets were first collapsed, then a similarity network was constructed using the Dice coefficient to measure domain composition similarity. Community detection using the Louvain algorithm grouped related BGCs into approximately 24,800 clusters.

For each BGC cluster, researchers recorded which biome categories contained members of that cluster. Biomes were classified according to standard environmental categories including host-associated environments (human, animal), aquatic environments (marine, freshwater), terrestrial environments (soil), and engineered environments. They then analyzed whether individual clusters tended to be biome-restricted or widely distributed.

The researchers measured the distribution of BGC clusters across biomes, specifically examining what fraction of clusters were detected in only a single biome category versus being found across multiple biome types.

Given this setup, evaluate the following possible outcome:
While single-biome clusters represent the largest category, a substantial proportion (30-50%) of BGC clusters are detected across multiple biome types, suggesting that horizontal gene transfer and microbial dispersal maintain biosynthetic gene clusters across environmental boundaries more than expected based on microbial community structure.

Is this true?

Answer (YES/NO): NO